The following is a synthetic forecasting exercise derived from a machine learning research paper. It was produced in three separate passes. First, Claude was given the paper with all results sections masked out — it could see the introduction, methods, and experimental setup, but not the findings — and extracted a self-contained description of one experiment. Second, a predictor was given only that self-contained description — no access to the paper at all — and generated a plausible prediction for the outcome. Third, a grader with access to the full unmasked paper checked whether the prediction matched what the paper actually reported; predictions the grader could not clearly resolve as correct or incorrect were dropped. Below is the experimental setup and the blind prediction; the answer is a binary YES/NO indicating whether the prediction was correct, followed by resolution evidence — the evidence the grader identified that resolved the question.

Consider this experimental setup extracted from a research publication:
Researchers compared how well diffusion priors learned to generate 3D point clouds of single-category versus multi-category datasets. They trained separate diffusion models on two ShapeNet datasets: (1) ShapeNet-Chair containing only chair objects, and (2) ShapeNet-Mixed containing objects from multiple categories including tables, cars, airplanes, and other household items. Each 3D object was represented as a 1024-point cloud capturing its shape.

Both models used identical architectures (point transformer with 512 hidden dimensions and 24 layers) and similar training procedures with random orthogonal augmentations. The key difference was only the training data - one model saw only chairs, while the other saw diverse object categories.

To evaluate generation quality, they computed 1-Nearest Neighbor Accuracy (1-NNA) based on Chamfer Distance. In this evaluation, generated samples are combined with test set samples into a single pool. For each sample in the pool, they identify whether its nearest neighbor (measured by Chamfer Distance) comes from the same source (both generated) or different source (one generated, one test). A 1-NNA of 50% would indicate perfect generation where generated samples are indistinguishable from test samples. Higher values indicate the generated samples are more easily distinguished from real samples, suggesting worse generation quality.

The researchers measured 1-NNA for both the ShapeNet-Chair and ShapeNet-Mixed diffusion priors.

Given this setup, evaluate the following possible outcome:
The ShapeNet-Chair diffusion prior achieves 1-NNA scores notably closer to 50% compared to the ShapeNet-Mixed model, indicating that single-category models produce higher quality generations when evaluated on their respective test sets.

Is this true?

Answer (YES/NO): NO